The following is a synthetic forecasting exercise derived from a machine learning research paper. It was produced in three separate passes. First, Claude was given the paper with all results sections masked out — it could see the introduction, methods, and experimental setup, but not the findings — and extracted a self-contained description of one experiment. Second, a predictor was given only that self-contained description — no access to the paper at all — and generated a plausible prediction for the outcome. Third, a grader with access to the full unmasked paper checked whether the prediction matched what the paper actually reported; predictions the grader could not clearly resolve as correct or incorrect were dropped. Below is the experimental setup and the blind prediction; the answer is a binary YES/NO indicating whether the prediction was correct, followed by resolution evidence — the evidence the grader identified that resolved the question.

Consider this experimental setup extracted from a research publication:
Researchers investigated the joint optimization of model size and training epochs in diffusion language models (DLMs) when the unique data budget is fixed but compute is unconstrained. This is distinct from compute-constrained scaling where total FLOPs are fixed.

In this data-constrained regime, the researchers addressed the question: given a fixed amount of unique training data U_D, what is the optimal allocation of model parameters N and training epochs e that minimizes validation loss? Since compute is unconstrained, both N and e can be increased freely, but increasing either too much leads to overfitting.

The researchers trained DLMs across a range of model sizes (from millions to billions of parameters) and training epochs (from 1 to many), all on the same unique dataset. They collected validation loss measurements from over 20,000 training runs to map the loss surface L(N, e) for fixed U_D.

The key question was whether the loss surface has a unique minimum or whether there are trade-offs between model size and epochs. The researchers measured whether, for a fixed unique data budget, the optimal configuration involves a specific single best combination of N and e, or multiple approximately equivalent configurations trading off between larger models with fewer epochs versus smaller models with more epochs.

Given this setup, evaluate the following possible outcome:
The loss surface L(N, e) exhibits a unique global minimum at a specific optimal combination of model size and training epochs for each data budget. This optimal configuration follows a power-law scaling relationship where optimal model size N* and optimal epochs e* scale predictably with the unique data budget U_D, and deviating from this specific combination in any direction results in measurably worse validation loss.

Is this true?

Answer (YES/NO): YES